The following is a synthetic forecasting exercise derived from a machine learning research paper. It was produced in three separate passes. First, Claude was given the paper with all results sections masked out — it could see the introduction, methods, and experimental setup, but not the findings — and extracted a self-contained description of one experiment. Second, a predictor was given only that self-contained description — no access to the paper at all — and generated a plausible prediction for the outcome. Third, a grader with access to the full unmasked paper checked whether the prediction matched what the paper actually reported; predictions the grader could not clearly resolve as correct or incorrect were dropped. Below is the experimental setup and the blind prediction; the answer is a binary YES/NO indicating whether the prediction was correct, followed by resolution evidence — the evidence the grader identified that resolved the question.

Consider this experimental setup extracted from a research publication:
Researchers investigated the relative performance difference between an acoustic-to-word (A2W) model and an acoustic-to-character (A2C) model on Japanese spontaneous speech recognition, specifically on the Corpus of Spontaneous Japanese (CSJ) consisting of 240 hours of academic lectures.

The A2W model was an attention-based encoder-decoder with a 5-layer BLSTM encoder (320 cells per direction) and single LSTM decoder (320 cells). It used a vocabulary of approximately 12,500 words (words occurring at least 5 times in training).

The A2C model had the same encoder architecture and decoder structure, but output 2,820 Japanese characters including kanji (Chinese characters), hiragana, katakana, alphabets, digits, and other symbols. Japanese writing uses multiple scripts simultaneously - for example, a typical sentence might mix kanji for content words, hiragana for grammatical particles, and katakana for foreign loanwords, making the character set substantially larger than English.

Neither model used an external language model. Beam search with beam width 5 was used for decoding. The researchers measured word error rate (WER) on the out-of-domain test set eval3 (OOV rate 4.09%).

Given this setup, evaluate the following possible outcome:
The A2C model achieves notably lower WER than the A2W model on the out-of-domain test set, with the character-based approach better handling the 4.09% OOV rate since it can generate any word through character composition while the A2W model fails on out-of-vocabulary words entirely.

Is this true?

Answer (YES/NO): YES